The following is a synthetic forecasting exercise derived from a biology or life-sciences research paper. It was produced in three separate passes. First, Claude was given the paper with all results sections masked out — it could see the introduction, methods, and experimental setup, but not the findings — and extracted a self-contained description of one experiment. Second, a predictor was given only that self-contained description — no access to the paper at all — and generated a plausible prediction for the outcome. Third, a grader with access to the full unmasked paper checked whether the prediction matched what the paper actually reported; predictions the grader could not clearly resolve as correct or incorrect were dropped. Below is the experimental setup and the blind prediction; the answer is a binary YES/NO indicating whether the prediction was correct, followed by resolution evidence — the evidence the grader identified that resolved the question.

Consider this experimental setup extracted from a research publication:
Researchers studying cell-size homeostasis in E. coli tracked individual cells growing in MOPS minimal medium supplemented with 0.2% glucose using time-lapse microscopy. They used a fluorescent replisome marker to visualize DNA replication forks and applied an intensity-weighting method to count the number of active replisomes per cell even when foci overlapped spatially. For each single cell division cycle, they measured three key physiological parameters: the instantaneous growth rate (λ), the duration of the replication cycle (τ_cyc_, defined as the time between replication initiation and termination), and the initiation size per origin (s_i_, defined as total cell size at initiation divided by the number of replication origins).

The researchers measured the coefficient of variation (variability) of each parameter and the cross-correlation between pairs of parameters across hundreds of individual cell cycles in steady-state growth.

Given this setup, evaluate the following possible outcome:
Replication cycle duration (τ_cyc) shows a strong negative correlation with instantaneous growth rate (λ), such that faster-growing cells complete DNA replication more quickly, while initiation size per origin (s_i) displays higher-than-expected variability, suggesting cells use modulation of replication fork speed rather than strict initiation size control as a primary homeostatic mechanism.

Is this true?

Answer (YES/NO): NO